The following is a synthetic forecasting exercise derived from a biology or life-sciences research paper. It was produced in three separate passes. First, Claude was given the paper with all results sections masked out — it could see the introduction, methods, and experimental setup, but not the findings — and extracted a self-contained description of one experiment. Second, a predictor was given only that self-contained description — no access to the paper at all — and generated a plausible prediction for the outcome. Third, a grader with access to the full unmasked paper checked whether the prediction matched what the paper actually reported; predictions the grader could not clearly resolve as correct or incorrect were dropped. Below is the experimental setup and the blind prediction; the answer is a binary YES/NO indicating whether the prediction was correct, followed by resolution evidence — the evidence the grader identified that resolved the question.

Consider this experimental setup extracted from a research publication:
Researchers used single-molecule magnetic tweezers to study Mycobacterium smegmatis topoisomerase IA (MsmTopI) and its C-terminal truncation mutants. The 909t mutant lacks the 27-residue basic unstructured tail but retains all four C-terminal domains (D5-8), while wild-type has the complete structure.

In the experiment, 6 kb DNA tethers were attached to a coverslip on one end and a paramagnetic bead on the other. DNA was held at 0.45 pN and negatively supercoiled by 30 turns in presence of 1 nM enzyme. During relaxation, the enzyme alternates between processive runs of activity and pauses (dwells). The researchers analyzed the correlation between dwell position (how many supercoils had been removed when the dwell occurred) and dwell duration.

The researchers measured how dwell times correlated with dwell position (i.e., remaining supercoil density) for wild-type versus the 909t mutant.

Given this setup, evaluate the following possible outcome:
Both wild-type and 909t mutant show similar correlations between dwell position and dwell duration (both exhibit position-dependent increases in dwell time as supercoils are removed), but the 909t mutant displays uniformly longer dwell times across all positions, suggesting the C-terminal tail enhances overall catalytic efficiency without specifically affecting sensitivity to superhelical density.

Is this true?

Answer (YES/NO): NO